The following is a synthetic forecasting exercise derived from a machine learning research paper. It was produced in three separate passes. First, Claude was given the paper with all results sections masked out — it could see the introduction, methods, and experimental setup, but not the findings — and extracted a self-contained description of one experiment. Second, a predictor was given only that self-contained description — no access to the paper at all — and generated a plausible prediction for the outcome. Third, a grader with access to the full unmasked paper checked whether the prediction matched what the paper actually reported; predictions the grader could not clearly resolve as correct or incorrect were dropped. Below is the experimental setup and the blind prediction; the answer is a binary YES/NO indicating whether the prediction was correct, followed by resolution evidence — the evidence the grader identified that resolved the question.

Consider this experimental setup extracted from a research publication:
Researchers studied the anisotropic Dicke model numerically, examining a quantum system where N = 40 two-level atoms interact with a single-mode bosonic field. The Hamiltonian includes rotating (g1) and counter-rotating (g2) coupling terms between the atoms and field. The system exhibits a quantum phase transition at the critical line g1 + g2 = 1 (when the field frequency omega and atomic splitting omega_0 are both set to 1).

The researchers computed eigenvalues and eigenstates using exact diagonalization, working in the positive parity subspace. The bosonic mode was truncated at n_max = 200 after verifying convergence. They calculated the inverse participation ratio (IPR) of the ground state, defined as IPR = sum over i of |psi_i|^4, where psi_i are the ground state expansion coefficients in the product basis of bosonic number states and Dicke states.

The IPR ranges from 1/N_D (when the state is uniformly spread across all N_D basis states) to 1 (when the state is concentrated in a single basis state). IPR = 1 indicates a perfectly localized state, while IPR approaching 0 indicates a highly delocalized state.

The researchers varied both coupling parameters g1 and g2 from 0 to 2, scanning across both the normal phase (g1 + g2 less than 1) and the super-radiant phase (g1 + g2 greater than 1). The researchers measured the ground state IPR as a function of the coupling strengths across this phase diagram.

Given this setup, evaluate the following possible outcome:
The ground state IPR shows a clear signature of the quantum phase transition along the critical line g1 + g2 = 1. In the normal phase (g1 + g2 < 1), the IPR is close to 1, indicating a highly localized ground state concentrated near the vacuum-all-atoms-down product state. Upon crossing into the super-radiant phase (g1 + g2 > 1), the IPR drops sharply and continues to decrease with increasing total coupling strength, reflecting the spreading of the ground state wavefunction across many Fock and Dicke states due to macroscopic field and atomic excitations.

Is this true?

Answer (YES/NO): YES